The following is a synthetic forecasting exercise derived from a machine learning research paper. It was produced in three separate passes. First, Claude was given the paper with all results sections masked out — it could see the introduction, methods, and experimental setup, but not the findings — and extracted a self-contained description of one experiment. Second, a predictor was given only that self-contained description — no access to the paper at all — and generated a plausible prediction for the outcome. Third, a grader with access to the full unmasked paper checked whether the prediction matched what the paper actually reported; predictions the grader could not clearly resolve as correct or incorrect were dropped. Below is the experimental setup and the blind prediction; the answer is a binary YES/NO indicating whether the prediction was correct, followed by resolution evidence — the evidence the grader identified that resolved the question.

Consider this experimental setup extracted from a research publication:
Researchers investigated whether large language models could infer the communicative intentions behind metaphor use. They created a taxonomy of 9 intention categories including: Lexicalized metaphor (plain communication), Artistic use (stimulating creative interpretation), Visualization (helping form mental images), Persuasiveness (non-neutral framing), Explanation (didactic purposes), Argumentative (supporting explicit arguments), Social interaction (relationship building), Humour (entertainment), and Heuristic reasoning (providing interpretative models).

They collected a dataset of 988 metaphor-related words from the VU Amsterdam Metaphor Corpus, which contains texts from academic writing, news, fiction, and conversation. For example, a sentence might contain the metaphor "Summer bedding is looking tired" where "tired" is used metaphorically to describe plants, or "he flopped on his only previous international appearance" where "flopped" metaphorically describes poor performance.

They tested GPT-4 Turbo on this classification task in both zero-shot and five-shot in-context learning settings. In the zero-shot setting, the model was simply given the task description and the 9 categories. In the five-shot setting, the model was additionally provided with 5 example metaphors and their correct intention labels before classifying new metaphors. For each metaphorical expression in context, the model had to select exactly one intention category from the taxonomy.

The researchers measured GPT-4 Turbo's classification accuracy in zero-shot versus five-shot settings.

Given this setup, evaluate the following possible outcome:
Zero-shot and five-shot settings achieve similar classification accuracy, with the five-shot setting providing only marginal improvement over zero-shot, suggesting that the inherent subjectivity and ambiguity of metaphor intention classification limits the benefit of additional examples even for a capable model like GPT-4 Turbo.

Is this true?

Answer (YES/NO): YES